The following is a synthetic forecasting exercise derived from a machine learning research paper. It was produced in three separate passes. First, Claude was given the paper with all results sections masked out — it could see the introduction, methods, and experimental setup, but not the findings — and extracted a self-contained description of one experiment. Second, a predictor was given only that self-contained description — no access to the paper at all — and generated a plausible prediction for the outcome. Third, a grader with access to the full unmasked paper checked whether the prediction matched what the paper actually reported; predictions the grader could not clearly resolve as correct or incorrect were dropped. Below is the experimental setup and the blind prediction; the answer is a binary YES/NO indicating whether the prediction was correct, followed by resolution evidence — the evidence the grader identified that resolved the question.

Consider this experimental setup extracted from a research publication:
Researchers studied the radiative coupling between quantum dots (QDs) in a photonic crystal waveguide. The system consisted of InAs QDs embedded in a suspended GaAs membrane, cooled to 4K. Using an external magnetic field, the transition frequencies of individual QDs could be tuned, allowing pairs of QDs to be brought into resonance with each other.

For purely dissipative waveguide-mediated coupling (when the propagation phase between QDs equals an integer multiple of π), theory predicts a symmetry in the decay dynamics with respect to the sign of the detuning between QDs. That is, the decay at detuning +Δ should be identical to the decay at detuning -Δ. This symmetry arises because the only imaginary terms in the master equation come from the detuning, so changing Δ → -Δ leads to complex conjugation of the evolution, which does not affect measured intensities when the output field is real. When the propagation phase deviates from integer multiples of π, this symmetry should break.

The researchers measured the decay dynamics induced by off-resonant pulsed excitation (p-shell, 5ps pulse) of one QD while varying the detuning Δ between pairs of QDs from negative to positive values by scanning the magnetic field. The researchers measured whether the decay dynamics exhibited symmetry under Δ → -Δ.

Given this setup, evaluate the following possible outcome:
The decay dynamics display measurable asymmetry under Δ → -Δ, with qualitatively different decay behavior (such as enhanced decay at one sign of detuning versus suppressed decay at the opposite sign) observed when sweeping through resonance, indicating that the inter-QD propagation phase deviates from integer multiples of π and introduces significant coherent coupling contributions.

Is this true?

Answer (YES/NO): NO